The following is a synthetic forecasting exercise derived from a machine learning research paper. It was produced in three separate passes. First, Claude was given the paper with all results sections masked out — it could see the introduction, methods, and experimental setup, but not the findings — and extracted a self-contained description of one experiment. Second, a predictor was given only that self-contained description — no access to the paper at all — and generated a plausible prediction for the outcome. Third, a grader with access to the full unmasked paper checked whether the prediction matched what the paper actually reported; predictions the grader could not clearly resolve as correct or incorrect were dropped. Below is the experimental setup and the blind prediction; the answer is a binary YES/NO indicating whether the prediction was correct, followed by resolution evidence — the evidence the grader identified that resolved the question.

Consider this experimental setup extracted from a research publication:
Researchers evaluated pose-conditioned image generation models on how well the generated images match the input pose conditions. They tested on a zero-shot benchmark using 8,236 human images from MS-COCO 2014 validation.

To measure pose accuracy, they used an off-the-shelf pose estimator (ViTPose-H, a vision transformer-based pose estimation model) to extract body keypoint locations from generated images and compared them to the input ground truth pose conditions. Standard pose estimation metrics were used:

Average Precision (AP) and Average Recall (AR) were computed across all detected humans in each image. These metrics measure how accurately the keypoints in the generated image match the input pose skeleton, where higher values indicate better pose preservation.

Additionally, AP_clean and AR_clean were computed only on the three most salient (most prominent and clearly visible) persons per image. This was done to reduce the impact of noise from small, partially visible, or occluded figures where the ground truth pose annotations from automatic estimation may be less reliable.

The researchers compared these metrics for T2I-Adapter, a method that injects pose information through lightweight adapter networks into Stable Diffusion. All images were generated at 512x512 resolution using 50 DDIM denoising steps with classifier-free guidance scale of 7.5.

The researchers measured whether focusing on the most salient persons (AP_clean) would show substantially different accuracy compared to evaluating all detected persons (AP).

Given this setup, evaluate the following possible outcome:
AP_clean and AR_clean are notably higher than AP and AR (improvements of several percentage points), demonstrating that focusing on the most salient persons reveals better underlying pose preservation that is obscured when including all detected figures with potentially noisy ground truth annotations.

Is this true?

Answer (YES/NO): YES